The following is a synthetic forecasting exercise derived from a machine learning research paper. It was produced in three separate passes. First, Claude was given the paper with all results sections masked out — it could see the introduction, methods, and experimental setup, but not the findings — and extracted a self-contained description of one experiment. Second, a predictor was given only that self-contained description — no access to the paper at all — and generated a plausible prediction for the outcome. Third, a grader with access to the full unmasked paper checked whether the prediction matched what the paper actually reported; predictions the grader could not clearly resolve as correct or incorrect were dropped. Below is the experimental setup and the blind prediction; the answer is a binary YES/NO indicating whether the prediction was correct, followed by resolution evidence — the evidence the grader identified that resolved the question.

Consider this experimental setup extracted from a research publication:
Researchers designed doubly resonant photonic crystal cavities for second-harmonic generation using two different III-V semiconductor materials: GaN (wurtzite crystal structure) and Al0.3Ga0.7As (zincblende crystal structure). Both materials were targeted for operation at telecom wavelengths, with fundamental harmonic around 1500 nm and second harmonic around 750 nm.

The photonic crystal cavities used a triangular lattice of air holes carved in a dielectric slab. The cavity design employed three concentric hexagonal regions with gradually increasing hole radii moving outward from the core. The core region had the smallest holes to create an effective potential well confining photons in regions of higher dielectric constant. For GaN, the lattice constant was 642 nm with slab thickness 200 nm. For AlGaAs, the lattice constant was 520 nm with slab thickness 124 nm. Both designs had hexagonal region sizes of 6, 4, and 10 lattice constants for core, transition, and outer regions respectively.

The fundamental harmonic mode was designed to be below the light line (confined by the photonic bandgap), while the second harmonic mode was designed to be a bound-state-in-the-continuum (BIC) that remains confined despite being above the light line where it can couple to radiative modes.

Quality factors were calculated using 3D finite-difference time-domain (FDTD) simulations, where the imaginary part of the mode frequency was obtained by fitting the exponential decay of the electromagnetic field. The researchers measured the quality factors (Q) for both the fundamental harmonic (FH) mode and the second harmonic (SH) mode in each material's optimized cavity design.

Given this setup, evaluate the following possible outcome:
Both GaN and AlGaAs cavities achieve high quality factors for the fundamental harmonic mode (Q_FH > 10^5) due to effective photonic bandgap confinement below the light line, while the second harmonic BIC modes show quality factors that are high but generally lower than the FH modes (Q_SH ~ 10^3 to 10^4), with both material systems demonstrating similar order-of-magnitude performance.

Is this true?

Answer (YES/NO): NO